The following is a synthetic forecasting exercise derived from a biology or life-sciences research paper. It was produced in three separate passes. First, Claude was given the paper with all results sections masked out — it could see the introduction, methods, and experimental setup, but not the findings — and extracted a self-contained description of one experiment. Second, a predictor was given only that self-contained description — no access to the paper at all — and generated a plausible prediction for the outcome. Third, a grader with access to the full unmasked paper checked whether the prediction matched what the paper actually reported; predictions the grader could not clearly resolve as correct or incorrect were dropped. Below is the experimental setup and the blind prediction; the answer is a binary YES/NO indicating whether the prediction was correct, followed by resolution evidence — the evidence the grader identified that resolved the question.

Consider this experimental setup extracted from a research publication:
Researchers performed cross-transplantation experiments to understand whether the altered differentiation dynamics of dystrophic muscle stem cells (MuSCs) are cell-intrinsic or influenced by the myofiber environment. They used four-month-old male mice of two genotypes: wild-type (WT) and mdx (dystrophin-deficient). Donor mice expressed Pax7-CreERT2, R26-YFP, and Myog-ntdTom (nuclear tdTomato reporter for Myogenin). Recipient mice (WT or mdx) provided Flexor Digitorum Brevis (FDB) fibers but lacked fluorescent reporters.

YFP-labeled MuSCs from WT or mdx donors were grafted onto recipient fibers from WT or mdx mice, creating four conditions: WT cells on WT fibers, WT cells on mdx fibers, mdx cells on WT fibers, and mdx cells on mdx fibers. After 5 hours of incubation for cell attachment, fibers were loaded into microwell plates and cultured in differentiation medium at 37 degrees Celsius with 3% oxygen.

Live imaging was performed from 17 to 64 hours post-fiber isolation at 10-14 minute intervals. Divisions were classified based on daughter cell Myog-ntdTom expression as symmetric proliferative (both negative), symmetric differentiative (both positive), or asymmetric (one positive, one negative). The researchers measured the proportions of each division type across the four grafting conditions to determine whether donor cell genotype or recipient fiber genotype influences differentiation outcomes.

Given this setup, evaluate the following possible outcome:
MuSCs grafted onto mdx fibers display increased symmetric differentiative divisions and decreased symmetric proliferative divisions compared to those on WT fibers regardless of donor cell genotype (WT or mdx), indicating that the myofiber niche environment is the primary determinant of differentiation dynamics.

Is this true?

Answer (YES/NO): NO